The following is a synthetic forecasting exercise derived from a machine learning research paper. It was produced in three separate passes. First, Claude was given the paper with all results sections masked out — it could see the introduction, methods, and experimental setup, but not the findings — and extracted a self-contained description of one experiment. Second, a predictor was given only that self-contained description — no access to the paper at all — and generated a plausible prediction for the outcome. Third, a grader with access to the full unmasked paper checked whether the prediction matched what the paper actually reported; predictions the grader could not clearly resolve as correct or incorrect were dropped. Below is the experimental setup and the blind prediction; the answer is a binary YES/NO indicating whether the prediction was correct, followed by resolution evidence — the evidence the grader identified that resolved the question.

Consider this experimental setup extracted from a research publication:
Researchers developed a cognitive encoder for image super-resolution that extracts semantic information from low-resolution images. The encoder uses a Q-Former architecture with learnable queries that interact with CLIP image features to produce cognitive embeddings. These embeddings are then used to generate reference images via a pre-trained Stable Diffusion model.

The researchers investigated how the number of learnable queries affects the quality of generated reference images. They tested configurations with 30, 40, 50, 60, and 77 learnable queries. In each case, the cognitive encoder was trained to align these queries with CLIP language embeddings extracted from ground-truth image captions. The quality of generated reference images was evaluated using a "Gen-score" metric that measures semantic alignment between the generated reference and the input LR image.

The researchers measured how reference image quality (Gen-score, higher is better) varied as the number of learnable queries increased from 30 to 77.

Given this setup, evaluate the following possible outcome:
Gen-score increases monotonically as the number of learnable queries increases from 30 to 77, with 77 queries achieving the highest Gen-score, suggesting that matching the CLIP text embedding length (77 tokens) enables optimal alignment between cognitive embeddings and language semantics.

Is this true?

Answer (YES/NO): NO